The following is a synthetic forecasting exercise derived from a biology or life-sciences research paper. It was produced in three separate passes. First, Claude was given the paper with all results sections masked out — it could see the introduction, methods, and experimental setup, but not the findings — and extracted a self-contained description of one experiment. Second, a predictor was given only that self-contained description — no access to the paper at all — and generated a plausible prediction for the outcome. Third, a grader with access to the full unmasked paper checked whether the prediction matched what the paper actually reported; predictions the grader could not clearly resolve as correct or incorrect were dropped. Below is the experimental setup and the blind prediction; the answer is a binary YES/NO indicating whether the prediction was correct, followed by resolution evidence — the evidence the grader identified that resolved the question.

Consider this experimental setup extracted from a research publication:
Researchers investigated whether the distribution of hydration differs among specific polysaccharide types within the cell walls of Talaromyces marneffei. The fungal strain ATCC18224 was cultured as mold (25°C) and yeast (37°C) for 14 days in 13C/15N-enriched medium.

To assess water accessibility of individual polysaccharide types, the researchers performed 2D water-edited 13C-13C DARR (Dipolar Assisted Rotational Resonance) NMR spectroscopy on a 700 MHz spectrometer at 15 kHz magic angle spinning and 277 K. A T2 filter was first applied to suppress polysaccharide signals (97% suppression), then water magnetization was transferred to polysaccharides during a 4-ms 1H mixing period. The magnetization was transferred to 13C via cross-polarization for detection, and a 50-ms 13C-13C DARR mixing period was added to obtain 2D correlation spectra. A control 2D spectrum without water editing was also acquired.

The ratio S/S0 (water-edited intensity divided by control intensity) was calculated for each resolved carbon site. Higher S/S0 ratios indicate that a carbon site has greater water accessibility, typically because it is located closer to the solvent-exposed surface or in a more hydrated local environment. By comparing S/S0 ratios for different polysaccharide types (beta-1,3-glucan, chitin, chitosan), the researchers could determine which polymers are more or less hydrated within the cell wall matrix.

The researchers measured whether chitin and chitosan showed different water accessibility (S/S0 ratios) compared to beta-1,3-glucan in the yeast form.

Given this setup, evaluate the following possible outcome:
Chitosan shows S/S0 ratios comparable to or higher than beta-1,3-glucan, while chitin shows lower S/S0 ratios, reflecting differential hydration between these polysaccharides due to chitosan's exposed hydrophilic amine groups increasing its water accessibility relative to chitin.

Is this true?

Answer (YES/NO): NO